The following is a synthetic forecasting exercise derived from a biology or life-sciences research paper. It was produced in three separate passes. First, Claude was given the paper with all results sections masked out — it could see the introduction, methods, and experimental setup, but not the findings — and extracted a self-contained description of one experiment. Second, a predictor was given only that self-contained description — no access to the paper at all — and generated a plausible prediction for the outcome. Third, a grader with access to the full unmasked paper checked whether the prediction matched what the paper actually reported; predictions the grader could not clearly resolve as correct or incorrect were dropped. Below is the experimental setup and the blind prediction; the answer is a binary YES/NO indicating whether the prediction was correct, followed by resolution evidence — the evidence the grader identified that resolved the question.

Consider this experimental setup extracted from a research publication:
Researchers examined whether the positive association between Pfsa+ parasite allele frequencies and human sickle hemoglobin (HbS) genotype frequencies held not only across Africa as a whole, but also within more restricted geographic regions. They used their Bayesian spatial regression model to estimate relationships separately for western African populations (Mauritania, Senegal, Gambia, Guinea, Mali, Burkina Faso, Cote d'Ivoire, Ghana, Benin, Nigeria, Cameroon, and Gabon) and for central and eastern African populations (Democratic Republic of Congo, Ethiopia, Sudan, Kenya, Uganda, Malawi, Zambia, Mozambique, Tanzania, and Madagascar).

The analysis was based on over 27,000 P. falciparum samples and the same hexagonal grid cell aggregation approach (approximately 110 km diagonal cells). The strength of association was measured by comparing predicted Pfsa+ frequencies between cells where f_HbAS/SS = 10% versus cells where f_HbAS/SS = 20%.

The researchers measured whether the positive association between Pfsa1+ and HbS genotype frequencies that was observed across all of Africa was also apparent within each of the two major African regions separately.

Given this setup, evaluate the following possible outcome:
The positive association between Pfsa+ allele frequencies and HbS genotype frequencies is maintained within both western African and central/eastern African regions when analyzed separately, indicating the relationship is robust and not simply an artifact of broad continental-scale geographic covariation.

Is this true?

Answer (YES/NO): YES